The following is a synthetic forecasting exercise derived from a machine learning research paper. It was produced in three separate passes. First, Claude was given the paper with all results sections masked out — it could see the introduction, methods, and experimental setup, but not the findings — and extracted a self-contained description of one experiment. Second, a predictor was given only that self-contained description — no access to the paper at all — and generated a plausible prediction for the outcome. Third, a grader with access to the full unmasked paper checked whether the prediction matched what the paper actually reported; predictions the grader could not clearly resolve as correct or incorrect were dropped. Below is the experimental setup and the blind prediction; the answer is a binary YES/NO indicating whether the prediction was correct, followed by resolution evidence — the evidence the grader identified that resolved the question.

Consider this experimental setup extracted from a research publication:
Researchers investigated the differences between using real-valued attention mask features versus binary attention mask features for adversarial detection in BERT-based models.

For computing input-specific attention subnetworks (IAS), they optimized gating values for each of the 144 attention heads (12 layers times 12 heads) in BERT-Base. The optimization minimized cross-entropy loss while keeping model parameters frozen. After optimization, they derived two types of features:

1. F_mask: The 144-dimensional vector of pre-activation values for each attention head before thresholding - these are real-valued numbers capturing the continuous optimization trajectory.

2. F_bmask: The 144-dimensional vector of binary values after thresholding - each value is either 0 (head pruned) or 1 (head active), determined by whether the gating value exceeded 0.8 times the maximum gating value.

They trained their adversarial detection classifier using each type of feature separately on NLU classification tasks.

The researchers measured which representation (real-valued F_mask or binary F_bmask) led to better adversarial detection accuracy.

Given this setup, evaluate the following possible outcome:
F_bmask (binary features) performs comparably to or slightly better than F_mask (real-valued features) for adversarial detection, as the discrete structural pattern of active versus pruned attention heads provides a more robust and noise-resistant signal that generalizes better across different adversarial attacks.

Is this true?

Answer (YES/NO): NO